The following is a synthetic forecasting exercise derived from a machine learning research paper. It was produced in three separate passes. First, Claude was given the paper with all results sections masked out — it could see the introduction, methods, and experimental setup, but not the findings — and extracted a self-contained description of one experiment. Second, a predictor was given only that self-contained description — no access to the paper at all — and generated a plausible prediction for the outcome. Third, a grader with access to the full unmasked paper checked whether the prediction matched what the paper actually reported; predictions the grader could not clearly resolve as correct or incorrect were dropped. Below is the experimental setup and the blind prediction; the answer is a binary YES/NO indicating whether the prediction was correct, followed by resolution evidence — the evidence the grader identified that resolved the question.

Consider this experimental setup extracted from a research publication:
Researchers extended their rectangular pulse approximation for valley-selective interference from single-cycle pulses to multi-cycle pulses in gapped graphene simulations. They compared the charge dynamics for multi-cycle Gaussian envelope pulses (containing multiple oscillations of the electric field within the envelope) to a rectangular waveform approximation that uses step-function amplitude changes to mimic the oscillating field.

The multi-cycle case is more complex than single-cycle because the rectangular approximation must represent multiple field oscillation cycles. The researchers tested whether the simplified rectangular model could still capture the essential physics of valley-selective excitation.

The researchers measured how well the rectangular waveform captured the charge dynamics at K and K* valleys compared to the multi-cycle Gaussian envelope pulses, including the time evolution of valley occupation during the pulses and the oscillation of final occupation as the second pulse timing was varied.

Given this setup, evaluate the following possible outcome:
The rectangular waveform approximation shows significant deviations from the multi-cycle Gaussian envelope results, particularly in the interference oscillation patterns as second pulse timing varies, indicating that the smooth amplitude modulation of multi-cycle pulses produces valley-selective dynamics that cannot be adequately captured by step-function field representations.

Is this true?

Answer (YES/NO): NO